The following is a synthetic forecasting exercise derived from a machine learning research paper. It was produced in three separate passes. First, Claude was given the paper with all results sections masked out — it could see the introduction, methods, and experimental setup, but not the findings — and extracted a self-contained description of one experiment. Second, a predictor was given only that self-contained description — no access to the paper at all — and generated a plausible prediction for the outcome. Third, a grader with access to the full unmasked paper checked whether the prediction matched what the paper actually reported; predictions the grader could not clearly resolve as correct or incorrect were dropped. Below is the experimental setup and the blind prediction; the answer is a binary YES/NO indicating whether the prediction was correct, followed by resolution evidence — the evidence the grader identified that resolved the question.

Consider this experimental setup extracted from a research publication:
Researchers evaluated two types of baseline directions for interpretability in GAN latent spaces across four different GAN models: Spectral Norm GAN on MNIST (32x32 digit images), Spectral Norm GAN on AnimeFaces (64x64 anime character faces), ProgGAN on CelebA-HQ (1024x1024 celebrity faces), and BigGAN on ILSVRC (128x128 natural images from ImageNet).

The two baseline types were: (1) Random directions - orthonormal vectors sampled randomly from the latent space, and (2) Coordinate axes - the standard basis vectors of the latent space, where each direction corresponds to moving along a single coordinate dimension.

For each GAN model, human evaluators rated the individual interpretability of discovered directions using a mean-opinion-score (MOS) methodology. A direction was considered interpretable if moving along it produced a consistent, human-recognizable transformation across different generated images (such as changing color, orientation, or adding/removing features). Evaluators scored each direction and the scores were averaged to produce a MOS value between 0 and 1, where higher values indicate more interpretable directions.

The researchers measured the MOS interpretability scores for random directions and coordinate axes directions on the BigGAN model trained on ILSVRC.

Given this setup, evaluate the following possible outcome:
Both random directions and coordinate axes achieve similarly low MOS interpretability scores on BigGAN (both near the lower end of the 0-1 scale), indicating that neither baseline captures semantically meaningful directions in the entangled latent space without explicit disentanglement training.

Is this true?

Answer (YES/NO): NO